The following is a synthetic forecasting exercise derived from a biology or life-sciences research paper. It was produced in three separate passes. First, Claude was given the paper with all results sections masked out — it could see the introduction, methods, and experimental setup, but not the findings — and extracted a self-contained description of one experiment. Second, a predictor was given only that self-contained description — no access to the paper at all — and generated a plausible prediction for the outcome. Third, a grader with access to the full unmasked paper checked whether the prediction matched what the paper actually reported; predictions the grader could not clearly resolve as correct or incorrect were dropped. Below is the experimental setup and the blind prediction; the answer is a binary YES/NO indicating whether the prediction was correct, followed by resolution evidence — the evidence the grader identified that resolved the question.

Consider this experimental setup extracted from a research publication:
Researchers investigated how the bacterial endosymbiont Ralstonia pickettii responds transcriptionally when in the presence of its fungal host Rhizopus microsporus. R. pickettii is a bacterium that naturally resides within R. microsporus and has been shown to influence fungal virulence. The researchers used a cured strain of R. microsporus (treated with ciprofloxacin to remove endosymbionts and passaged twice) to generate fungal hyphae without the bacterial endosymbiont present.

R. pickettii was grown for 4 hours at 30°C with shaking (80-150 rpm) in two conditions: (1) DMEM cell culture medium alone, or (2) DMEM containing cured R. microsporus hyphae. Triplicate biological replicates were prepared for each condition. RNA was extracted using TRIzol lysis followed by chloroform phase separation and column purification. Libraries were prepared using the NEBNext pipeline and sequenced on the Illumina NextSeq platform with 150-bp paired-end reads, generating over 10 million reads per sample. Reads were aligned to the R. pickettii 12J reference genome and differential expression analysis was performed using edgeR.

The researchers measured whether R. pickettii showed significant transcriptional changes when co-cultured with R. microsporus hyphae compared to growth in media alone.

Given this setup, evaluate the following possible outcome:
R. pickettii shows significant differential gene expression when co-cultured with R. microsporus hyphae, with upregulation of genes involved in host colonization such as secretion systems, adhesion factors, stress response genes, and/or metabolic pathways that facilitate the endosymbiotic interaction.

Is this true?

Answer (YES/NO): NO